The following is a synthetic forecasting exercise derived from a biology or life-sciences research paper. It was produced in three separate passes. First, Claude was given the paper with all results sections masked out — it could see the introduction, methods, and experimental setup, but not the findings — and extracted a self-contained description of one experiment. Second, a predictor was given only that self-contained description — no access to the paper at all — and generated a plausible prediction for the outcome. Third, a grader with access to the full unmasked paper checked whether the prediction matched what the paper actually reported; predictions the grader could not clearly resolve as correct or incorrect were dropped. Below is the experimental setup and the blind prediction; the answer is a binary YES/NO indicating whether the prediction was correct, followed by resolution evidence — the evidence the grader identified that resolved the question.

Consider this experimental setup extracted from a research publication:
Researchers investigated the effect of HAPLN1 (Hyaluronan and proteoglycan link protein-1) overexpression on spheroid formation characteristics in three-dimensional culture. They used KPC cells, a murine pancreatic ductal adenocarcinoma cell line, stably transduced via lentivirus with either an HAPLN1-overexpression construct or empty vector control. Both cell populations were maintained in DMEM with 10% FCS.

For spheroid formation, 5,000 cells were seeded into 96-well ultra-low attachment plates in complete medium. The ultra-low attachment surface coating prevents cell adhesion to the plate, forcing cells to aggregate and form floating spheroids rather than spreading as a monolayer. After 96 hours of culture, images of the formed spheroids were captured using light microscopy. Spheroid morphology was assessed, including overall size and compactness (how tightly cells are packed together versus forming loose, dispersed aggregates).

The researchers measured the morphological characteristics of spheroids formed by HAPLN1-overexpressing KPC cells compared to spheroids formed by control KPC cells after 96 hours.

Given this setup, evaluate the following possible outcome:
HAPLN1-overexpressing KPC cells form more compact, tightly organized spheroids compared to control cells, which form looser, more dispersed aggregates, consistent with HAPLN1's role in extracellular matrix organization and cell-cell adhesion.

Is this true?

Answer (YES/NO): YES